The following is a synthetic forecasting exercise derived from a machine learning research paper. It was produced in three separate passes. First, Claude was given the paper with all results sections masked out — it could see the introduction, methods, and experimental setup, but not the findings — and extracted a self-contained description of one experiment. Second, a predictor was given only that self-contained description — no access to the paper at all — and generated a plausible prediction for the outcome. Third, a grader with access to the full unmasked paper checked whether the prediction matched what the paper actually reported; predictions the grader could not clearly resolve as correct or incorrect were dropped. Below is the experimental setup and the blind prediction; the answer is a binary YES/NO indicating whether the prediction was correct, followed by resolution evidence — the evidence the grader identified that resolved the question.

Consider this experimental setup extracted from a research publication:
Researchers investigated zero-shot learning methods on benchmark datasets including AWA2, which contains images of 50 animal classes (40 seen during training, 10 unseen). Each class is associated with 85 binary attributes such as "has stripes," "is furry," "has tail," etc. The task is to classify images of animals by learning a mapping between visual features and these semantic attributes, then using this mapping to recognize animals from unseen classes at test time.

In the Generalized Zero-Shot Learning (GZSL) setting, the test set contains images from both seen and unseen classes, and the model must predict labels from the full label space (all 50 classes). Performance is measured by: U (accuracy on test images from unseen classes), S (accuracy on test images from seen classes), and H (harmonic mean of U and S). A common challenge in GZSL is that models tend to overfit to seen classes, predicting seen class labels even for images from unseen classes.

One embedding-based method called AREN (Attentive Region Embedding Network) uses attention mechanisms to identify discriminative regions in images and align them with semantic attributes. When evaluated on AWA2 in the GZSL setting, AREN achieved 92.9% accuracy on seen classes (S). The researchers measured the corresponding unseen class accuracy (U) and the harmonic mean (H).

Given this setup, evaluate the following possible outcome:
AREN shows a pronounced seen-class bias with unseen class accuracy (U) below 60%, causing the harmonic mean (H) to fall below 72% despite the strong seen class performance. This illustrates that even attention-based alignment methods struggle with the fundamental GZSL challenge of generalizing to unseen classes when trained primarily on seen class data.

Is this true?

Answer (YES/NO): NO